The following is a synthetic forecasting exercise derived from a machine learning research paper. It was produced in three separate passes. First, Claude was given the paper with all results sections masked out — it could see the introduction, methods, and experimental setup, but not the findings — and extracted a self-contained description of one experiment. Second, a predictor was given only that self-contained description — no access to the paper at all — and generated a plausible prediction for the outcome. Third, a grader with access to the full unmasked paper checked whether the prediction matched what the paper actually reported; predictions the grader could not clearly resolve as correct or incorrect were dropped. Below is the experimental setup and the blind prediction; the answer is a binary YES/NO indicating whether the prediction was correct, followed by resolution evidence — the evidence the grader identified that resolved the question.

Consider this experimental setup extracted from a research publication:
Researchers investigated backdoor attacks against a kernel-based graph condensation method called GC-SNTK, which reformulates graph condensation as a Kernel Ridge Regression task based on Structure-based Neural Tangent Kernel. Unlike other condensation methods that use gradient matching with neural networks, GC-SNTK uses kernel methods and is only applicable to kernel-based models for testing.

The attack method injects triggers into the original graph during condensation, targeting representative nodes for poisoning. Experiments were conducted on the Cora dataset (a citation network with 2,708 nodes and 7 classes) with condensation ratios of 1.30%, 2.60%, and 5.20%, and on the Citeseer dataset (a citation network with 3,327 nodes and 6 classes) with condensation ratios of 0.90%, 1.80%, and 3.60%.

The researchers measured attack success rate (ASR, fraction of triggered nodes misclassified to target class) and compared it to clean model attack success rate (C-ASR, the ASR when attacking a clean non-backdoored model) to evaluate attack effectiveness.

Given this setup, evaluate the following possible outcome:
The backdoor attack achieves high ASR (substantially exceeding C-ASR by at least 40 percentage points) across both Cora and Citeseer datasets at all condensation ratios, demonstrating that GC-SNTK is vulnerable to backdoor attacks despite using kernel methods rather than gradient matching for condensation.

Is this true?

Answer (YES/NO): YES